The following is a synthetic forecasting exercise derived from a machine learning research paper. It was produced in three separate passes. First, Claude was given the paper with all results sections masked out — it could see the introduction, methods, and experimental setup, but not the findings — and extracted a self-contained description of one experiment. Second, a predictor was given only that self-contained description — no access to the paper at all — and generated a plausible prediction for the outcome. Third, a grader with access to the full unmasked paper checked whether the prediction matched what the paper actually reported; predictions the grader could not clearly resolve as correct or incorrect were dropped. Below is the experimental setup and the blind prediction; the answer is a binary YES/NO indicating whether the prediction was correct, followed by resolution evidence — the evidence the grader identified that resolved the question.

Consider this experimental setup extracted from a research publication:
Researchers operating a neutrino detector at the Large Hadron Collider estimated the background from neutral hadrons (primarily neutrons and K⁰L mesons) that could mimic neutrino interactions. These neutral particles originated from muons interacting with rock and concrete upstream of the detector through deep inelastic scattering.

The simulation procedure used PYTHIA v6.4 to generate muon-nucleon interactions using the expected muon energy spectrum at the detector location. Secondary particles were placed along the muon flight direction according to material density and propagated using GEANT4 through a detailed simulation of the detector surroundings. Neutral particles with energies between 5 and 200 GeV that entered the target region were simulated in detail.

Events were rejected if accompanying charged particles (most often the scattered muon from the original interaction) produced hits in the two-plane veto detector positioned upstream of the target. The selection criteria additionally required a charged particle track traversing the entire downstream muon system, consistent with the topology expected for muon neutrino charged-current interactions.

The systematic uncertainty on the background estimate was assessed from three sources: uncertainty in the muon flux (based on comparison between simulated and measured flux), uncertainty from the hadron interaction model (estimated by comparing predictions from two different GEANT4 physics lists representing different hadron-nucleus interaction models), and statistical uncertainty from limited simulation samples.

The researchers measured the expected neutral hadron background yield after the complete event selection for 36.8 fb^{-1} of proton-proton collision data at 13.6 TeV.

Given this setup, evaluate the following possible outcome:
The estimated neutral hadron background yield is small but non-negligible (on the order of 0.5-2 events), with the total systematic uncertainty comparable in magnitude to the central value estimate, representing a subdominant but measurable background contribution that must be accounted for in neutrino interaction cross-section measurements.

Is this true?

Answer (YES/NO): NO